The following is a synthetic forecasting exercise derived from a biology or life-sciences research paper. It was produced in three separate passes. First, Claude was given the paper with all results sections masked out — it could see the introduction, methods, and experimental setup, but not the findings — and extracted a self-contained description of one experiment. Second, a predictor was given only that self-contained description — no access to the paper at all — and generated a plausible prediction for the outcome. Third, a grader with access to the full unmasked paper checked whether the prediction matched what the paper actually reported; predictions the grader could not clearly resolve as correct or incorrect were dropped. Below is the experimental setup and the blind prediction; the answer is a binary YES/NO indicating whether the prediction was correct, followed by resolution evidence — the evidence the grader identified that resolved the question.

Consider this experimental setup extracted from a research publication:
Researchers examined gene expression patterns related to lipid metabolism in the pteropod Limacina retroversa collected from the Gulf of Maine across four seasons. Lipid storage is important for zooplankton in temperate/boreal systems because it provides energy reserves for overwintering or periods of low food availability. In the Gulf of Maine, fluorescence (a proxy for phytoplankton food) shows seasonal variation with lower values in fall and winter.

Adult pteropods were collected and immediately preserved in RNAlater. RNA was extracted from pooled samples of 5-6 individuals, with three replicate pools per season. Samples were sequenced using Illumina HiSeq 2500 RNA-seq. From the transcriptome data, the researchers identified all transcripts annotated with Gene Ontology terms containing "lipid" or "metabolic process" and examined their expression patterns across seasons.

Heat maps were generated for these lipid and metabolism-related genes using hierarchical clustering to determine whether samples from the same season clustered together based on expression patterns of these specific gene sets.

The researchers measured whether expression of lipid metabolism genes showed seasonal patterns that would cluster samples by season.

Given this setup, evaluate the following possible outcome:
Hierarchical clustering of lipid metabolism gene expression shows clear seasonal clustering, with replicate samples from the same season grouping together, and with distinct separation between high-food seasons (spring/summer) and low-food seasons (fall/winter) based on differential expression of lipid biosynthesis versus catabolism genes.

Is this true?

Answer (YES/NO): NO